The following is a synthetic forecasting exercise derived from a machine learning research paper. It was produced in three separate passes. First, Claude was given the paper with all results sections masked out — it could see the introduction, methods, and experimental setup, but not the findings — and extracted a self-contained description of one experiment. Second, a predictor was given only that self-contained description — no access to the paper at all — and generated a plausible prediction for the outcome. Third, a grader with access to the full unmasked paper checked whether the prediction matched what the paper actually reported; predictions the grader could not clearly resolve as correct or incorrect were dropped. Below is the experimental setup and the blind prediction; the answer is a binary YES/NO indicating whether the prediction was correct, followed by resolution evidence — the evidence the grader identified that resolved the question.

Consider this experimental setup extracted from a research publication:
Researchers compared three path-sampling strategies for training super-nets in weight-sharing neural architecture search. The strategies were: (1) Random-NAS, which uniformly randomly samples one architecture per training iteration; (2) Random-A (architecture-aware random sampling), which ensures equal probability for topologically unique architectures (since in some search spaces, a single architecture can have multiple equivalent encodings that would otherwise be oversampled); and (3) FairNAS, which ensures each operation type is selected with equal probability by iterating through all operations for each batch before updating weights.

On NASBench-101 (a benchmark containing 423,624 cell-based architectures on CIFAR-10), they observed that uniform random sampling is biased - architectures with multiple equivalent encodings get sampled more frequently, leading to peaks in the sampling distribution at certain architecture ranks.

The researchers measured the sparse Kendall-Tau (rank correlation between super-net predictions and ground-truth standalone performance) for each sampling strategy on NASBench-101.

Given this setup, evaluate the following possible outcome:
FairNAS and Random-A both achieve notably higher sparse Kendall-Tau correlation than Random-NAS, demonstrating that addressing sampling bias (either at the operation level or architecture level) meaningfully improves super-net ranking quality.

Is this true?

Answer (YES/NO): NO